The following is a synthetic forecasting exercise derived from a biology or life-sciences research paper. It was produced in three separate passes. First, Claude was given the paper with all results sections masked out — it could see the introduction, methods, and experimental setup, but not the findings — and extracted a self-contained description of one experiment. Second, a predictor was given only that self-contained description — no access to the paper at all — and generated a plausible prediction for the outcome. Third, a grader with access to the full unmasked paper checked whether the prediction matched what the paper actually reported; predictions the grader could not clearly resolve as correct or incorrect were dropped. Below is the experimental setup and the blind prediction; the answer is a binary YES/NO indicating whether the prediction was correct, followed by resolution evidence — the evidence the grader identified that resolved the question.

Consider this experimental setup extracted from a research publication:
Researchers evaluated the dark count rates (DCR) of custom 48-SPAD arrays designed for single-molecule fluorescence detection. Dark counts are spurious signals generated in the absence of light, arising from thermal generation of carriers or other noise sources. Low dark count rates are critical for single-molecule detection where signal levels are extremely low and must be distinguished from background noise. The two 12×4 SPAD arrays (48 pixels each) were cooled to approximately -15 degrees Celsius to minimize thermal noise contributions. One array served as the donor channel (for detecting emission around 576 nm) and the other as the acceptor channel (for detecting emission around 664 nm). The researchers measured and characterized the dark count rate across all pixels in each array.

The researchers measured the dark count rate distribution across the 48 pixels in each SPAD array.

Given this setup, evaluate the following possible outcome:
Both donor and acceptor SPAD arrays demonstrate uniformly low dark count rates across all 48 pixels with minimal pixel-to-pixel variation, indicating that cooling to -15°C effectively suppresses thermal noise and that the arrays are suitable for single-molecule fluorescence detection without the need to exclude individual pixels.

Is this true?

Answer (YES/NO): NO